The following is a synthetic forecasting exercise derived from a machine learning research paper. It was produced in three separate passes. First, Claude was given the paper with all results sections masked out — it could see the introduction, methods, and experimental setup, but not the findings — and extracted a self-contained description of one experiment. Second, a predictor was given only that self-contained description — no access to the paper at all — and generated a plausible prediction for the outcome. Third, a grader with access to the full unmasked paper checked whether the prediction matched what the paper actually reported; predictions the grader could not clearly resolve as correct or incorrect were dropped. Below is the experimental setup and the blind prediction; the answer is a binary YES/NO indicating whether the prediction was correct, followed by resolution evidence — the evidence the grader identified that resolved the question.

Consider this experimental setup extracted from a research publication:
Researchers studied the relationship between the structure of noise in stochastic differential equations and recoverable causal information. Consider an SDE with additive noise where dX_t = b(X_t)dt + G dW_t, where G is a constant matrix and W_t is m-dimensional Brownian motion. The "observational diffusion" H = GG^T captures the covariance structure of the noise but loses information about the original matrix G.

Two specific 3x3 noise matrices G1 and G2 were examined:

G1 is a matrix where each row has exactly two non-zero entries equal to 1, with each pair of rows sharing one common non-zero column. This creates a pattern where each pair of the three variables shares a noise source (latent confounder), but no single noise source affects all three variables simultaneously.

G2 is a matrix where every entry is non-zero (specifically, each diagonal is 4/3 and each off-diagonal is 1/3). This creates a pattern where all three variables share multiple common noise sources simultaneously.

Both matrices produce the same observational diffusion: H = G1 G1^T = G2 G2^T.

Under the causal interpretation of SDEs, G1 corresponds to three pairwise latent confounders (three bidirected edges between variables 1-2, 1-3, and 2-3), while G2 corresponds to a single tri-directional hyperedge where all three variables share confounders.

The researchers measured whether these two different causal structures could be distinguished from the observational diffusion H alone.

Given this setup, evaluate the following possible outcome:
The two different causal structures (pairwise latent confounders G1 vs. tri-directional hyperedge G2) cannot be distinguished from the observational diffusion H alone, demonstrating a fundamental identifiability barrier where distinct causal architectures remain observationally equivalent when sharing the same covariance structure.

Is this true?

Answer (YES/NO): YES